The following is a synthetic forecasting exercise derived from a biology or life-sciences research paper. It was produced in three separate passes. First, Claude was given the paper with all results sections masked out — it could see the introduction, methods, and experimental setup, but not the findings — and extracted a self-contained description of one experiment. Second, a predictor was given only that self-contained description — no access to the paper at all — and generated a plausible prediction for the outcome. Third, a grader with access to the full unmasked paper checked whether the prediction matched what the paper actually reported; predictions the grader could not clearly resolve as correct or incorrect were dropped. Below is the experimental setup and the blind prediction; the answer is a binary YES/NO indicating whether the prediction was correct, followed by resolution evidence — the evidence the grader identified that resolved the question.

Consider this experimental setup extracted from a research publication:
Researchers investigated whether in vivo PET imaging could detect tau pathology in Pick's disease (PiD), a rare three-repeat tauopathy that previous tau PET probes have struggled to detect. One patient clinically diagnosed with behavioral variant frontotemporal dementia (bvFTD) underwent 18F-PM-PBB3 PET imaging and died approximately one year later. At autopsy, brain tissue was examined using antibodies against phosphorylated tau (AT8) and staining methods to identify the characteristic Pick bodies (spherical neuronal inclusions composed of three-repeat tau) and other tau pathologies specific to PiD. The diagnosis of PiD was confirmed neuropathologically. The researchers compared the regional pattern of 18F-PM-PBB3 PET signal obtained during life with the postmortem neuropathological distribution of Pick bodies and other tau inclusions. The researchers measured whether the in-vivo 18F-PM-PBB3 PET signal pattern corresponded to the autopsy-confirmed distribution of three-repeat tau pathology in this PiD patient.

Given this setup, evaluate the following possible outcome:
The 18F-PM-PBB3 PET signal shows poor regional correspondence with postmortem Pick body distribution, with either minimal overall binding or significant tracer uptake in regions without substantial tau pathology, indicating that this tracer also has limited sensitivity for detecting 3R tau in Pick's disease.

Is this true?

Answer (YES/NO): NO